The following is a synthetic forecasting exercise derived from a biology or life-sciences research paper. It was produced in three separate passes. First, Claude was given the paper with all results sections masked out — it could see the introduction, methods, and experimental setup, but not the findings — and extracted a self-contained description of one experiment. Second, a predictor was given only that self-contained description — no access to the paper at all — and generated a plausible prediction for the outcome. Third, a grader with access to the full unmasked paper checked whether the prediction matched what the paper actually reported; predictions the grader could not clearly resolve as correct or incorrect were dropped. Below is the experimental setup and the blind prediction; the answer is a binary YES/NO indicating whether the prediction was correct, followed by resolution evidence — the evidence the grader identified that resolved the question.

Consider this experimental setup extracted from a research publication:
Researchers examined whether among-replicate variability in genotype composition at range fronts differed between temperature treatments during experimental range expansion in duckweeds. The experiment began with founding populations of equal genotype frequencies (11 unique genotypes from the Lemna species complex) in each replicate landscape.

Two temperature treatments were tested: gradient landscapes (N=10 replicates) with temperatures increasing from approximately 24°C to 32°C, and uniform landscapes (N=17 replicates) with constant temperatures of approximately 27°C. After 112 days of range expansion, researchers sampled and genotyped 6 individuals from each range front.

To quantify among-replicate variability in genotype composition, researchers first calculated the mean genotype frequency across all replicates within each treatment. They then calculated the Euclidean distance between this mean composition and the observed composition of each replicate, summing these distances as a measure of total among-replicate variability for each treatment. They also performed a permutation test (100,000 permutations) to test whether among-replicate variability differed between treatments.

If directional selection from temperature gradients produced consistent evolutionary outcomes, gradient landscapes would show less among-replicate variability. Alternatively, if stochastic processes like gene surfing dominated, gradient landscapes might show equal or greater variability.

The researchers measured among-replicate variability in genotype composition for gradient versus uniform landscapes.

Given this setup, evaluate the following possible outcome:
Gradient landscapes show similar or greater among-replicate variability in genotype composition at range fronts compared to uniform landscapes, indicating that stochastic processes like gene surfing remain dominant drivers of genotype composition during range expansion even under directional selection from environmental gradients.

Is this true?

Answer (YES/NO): NO